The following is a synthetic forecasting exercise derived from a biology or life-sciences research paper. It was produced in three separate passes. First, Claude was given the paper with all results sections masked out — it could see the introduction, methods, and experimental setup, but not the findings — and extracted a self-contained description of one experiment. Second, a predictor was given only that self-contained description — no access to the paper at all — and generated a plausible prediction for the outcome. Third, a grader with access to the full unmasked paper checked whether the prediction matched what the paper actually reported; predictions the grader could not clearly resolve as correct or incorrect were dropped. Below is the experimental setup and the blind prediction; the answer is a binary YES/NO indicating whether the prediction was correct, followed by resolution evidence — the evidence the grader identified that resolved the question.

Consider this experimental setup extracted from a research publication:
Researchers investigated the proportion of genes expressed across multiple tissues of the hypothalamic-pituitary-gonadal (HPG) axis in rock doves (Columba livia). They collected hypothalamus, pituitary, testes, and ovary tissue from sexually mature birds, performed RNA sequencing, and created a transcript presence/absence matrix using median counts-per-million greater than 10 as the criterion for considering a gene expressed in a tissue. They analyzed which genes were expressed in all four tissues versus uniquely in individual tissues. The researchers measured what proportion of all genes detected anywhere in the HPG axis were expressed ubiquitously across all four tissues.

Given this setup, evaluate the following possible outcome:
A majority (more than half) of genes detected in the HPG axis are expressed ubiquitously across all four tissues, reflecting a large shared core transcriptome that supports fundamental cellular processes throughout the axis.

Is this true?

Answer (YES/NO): NO